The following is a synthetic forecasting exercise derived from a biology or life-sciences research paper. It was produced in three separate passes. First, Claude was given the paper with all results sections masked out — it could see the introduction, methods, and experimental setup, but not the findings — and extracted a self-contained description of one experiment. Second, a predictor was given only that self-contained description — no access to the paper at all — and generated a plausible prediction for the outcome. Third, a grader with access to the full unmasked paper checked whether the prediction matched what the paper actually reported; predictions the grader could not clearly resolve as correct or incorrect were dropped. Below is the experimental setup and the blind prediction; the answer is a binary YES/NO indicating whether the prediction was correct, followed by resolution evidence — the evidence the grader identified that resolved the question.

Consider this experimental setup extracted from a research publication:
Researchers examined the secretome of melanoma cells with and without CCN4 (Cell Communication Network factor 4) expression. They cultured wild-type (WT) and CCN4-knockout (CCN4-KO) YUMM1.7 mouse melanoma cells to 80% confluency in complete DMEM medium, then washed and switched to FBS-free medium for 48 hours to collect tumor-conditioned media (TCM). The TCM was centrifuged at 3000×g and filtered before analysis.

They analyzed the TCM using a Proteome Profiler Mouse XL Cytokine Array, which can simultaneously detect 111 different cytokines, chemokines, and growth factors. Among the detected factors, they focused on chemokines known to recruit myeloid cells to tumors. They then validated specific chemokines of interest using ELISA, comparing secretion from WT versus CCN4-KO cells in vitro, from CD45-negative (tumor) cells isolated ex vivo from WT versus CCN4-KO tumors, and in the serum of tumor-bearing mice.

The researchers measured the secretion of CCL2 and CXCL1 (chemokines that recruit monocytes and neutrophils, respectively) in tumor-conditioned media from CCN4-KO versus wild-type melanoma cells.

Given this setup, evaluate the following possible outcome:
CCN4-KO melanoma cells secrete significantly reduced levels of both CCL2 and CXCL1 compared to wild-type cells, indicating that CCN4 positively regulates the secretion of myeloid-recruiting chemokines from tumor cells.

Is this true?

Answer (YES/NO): YES